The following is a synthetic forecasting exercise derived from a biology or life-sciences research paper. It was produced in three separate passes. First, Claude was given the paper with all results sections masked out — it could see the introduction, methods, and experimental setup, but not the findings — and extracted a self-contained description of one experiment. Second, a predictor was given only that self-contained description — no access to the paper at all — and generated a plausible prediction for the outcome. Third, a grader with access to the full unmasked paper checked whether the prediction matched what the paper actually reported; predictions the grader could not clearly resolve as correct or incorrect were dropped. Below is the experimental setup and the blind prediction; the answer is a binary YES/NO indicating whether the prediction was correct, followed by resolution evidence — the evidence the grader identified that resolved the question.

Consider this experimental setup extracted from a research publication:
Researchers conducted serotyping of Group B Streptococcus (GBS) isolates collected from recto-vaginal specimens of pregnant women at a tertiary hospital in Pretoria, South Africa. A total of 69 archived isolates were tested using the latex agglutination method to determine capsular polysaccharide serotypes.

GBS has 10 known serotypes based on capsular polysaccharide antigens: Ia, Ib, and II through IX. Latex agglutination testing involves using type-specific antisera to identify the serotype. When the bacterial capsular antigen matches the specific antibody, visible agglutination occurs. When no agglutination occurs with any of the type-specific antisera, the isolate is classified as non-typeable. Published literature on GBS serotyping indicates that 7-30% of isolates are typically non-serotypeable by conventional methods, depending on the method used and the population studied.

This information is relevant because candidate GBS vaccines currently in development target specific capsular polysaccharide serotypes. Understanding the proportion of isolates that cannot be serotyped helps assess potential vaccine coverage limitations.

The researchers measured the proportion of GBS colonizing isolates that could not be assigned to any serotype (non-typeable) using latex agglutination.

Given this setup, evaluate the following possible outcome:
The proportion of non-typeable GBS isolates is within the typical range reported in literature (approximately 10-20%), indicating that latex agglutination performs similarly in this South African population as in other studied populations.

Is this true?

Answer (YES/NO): NO